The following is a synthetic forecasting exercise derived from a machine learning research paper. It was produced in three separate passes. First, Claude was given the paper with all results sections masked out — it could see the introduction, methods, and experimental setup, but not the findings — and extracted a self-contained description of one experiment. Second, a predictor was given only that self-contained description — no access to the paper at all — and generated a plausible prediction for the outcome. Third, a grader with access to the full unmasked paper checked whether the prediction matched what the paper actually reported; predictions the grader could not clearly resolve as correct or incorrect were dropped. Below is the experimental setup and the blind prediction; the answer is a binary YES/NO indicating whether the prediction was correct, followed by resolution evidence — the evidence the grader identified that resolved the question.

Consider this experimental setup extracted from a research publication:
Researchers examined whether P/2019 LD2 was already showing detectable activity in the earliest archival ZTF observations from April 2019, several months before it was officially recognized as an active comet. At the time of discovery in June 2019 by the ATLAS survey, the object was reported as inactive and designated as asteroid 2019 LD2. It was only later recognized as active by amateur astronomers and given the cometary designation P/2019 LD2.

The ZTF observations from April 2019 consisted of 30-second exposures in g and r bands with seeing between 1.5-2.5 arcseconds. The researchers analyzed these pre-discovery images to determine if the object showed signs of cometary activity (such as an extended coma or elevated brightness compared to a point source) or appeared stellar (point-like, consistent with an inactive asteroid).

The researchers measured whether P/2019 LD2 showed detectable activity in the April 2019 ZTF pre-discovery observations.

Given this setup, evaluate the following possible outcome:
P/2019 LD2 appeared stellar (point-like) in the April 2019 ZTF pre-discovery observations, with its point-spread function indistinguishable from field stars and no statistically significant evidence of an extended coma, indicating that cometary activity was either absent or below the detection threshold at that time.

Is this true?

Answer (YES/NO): NO